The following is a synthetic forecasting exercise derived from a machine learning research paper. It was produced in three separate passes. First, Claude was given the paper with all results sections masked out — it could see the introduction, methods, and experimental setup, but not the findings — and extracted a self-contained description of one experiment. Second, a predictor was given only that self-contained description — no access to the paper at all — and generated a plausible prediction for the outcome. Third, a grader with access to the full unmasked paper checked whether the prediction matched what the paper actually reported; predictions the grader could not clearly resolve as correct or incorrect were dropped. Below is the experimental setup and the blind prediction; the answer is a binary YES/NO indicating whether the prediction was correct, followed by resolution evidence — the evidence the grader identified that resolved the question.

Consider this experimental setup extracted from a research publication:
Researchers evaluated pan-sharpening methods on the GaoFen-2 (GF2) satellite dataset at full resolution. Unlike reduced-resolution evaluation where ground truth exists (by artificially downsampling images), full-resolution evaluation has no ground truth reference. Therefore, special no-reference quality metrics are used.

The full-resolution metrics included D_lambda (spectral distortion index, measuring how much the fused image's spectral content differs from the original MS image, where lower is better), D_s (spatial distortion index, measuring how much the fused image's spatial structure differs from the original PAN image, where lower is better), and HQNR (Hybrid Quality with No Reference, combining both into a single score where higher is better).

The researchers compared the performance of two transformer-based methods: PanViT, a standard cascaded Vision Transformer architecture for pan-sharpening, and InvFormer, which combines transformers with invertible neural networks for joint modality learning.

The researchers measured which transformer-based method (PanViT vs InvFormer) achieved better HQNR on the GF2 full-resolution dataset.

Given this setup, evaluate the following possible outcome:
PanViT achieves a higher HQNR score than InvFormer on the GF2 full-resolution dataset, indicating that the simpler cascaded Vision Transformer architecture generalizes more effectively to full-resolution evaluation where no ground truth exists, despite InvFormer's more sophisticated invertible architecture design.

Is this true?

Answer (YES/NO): YES